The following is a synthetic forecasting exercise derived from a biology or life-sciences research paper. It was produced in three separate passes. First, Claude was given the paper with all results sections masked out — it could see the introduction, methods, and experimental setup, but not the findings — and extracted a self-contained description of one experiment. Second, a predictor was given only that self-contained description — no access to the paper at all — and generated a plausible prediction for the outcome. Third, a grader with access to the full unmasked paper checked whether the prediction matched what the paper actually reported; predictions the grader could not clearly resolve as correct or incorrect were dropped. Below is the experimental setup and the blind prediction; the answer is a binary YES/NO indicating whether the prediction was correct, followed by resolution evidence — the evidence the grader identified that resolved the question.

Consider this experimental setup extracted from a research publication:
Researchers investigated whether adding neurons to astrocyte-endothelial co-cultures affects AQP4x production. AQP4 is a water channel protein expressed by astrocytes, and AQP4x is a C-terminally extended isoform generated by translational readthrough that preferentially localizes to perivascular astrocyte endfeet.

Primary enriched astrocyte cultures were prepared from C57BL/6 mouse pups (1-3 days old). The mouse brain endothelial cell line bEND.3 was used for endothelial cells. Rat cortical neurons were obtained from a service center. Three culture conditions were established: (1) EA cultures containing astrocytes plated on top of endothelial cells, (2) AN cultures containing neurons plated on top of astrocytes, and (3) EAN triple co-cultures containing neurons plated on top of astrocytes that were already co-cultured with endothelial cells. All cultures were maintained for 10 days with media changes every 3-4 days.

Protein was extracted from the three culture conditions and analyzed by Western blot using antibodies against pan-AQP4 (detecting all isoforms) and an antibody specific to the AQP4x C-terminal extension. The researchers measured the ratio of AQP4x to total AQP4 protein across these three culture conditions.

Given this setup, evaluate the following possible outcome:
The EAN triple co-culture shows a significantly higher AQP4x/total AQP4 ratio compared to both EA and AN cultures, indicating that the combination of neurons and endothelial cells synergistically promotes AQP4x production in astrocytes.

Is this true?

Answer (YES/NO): NO